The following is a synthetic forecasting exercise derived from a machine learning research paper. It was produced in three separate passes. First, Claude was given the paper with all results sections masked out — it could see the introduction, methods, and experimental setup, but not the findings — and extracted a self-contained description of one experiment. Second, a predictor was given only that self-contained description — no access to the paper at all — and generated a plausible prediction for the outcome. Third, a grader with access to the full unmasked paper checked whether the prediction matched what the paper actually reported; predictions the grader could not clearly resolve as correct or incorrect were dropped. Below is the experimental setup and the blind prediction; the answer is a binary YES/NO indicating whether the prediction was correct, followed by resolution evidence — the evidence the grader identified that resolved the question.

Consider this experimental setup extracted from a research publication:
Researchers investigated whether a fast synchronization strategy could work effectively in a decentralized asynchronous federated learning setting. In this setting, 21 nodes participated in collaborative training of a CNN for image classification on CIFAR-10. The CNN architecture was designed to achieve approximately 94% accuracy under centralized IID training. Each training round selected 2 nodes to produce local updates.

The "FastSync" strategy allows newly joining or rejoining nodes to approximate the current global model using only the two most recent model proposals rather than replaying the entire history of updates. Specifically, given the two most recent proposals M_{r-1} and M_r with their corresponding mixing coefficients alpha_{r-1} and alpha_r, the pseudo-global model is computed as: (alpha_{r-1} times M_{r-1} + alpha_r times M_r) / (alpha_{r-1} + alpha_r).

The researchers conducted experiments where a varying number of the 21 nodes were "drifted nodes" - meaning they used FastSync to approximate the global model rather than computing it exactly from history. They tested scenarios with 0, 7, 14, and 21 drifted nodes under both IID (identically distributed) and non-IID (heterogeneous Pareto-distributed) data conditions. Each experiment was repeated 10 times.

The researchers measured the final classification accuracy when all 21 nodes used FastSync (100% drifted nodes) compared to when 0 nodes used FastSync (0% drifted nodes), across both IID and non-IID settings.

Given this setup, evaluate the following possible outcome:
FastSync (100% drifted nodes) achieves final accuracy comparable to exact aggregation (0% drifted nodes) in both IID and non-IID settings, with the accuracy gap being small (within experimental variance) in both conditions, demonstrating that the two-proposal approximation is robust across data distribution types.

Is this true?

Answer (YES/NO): YES